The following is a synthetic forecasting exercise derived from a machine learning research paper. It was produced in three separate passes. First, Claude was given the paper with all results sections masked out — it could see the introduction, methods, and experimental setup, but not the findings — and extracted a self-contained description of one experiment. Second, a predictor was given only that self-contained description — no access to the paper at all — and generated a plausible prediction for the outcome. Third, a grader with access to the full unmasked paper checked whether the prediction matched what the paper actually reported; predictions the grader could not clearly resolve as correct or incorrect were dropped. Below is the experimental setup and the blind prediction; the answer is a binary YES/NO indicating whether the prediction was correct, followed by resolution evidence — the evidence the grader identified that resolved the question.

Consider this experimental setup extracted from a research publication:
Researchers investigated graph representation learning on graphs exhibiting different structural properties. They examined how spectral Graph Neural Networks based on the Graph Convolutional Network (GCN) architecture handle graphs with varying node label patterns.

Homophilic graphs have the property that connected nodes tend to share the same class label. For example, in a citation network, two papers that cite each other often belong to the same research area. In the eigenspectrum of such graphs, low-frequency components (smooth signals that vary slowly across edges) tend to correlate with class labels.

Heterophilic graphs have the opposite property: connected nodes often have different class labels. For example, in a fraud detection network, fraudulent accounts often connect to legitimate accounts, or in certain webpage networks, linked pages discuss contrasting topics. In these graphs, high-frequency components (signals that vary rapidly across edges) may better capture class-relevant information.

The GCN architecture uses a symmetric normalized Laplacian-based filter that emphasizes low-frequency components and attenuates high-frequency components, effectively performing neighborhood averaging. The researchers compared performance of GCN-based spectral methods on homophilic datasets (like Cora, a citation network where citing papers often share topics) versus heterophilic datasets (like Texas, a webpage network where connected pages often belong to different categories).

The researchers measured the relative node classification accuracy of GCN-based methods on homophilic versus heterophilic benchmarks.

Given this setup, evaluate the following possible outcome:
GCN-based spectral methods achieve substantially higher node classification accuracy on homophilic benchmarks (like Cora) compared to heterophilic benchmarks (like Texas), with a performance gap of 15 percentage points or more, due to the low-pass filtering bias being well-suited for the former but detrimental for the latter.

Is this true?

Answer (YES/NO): NO